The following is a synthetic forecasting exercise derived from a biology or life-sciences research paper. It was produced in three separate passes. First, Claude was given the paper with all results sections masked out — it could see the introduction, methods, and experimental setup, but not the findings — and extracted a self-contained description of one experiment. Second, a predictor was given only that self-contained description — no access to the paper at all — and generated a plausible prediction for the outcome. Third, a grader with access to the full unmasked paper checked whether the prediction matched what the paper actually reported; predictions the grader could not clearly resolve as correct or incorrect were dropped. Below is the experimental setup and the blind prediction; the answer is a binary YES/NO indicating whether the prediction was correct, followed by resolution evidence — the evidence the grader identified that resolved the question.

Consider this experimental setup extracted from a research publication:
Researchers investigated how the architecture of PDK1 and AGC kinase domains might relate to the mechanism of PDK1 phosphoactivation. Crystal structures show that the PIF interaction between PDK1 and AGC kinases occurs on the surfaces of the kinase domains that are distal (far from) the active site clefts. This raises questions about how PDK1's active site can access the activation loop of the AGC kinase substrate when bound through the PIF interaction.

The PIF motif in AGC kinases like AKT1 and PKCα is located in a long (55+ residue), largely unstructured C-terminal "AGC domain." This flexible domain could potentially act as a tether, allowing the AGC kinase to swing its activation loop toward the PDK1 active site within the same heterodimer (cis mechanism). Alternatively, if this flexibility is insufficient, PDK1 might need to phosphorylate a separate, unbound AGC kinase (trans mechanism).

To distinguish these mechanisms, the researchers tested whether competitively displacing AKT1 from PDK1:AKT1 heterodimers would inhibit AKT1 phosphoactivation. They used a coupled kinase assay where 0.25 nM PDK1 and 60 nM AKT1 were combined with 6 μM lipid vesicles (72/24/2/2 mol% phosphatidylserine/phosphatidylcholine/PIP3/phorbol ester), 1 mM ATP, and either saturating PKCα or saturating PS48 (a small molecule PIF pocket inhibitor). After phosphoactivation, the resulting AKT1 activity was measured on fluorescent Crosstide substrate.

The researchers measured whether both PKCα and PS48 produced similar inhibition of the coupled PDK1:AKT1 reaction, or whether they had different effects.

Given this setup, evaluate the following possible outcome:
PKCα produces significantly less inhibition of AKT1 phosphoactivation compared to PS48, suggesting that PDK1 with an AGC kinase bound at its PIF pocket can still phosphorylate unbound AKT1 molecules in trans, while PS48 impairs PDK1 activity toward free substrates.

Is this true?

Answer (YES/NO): NO